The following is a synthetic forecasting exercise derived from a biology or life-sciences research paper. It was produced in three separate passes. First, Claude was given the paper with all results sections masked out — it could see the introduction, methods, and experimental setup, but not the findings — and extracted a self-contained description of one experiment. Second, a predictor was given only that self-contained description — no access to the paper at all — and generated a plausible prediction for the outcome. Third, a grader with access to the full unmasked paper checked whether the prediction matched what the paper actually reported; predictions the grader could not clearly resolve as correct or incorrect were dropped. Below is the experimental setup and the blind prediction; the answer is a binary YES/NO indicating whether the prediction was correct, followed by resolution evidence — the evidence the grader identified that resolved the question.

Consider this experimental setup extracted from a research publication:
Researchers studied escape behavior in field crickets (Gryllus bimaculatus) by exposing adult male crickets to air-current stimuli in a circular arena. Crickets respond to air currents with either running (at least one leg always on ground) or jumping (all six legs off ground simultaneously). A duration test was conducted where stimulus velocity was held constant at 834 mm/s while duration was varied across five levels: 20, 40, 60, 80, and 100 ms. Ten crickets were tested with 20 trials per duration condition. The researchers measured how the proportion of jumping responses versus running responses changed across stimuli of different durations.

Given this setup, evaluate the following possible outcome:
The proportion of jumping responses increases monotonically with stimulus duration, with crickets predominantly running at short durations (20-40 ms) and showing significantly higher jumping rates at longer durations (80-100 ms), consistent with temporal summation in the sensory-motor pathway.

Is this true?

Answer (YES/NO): YES